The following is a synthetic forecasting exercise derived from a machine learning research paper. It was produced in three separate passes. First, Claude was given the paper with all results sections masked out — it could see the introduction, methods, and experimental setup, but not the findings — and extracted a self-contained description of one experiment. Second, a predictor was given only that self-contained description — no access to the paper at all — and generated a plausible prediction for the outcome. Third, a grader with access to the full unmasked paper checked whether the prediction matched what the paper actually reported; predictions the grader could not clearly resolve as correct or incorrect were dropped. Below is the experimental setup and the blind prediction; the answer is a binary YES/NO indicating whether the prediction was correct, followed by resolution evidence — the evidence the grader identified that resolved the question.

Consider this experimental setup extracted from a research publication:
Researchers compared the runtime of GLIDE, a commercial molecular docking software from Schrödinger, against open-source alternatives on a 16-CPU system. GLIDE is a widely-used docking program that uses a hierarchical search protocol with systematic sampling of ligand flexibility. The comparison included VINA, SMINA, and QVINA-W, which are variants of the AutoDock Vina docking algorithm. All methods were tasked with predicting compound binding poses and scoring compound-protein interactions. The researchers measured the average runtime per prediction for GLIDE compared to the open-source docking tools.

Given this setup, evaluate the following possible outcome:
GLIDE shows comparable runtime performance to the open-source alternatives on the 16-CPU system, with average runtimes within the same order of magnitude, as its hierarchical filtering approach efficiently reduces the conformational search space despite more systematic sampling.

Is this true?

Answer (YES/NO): NO